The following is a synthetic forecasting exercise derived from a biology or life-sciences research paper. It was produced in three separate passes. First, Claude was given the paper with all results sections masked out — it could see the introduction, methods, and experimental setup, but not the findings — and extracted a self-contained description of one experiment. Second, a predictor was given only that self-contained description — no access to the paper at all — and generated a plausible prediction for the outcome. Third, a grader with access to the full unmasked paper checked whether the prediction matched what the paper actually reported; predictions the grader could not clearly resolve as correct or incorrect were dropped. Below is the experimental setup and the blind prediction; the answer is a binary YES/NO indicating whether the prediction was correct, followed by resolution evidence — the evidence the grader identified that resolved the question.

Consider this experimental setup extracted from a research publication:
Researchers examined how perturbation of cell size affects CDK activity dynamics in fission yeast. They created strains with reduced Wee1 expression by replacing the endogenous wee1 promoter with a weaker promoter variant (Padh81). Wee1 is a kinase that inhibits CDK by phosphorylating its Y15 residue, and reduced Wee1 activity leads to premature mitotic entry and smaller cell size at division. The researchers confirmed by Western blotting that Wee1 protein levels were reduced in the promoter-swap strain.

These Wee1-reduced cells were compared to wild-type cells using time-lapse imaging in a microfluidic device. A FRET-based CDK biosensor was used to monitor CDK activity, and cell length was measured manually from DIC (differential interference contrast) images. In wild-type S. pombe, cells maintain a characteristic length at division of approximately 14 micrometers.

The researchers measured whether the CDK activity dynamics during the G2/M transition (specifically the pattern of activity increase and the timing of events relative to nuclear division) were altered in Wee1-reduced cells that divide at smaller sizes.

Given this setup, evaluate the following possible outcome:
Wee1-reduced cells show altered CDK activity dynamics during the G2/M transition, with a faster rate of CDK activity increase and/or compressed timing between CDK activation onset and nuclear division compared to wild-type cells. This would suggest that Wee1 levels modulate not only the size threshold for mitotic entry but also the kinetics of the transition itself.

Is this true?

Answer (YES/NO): NO